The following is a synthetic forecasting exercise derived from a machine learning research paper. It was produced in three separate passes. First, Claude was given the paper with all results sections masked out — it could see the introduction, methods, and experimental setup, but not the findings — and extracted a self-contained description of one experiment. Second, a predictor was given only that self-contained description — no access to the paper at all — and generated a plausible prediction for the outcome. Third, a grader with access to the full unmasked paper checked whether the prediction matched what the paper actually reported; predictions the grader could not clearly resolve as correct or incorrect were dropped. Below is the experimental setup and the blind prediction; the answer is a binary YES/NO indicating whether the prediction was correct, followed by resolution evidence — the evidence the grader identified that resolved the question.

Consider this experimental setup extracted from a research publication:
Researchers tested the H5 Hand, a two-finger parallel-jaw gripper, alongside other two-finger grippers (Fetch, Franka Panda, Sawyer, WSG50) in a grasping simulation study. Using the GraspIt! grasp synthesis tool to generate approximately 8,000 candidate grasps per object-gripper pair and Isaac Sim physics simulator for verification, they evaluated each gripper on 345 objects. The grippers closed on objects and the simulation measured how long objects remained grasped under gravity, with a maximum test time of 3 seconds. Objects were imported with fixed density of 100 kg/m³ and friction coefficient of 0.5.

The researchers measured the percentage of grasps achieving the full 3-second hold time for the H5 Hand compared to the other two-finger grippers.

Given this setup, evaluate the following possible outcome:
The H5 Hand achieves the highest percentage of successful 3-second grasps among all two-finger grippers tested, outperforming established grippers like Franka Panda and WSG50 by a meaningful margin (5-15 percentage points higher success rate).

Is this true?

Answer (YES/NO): NO